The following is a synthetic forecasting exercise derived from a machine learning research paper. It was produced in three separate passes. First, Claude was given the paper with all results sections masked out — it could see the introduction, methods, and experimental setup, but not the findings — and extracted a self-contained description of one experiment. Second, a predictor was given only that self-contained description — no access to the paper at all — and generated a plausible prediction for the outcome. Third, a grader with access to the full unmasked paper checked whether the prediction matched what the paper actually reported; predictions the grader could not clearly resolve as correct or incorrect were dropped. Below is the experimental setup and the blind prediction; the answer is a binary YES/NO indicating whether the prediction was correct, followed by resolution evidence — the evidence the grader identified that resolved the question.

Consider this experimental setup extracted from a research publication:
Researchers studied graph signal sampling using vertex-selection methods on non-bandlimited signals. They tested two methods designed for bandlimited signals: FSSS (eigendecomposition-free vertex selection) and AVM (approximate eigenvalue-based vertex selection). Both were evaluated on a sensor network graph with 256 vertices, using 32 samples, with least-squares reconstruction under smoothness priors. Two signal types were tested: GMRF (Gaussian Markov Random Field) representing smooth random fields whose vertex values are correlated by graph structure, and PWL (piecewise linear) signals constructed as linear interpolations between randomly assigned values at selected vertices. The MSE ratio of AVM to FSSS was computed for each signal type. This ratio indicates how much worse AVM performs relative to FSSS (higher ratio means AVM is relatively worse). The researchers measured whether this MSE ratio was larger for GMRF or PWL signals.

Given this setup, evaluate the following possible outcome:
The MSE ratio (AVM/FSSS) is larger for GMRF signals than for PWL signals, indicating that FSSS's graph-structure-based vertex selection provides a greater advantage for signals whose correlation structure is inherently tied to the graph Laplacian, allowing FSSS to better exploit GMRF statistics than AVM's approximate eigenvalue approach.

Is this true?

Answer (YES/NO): NO